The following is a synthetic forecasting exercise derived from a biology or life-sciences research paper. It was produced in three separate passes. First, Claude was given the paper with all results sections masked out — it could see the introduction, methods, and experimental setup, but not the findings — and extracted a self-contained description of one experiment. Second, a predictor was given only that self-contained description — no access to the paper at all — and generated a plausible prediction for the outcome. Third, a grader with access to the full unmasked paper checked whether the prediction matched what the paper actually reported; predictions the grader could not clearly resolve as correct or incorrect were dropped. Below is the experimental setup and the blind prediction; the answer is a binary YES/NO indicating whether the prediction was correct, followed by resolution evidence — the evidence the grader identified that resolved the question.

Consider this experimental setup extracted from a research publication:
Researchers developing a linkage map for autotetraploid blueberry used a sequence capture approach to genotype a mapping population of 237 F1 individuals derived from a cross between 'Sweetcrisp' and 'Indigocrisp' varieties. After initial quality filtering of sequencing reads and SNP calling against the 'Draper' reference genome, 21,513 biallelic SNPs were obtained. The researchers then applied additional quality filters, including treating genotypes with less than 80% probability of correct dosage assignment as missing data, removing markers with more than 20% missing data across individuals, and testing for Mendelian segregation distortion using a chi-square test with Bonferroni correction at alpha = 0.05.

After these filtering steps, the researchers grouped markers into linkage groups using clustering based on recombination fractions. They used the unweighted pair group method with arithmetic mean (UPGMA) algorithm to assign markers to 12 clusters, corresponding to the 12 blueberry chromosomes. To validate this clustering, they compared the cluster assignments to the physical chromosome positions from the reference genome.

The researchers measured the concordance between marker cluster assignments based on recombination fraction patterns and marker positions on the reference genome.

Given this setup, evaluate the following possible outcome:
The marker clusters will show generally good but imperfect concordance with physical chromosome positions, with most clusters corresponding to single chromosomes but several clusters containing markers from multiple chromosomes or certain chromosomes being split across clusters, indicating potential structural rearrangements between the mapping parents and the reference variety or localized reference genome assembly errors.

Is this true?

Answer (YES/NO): NO